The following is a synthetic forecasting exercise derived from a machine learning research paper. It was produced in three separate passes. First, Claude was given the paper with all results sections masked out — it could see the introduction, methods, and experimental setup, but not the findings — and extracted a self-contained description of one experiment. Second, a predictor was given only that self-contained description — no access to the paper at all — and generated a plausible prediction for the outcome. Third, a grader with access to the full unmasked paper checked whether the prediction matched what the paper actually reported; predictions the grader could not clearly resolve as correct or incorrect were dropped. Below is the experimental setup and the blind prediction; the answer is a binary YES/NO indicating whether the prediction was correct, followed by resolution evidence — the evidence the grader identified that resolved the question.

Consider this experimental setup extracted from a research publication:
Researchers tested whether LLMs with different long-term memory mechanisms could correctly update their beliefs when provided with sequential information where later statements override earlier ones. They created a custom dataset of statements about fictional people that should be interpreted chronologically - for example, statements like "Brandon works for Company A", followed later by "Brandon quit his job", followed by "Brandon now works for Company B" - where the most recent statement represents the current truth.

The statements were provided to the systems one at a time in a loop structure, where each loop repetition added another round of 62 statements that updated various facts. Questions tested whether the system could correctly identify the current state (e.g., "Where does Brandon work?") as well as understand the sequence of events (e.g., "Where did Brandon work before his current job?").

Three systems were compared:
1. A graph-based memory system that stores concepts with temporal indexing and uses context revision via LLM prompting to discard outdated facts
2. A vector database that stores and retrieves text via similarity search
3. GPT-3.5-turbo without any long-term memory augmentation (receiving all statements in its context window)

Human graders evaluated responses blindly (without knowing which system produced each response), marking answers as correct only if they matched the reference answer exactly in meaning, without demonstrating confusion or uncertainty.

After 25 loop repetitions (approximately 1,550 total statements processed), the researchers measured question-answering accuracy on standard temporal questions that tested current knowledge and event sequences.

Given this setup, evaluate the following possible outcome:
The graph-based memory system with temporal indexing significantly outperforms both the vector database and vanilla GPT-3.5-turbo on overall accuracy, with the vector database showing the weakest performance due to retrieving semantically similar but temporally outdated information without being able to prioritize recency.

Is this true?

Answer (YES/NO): NO